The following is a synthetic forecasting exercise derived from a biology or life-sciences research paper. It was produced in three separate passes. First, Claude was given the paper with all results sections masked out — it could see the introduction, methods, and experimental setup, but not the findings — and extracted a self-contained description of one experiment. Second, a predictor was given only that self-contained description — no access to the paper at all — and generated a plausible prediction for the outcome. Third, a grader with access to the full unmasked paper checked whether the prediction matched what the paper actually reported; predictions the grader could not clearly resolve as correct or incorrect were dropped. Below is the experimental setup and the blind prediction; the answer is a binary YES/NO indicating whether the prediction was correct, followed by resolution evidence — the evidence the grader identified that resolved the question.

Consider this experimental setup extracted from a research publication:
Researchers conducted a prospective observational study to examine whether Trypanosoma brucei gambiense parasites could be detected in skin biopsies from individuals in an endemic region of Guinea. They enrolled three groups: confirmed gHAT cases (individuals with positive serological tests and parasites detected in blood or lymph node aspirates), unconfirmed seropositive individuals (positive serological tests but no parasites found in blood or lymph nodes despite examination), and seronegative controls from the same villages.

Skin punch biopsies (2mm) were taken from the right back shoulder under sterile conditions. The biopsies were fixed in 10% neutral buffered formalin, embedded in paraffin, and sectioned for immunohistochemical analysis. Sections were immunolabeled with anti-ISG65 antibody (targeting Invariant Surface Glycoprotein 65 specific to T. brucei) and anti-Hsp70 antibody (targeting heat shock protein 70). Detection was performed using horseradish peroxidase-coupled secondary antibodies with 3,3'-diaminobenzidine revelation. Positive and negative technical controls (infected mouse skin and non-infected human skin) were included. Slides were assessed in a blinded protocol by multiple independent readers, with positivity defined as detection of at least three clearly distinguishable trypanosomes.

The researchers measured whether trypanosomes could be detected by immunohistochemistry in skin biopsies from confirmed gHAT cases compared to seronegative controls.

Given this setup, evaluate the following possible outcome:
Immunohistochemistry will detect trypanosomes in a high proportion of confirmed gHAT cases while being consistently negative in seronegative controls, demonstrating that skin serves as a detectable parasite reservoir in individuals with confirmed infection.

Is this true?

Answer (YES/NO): YES